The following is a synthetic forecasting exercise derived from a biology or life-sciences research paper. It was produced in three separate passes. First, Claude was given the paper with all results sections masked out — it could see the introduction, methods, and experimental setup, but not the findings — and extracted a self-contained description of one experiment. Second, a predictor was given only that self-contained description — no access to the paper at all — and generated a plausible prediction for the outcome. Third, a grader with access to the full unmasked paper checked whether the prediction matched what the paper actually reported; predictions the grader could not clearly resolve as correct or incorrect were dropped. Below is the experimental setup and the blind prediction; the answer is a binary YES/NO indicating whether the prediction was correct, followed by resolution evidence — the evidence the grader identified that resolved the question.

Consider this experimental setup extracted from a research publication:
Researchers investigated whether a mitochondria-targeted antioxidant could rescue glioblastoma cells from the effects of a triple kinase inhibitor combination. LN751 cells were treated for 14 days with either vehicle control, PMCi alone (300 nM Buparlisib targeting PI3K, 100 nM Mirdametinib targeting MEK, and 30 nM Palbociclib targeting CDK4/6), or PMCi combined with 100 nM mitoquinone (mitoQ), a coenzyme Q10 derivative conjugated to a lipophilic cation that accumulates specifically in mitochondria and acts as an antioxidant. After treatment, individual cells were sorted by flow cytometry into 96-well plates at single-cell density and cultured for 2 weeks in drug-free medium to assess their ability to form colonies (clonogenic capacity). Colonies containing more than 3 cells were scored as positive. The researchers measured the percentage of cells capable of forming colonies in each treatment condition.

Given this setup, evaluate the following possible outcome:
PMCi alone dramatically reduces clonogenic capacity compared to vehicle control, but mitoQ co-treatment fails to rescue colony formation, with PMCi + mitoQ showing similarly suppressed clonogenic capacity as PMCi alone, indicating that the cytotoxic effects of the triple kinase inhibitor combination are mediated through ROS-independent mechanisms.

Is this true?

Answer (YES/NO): NO